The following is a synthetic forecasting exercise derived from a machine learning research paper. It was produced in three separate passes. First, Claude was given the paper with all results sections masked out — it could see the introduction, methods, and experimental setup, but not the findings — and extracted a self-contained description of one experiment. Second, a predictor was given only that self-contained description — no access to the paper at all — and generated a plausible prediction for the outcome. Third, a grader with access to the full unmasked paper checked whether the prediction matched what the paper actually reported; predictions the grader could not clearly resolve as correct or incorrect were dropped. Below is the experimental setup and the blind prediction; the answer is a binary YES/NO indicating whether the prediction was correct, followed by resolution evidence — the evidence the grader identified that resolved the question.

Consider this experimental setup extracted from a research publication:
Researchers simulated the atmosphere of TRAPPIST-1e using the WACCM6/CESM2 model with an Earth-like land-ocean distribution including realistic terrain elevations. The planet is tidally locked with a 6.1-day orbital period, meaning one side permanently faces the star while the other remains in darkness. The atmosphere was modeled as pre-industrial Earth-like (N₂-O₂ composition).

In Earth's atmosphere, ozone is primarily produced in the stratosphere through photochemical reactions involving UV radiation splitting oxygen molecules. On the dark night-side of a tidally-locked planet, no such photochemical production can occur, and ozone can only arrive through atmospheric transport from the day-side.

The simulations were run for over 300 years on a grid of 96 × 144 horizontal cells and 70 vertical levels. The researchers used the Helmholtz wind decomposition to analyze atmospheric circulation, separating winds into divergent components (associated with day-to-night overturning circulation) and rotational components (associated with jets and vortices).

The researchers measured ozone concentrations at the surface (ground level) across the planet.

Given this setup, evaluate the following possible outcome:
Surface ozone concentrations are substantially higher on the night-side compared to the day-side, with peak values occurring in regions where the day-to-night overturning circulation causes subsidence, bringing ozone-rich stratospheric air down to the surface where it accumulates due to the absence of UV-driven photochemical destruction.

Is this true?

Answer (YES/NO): NO